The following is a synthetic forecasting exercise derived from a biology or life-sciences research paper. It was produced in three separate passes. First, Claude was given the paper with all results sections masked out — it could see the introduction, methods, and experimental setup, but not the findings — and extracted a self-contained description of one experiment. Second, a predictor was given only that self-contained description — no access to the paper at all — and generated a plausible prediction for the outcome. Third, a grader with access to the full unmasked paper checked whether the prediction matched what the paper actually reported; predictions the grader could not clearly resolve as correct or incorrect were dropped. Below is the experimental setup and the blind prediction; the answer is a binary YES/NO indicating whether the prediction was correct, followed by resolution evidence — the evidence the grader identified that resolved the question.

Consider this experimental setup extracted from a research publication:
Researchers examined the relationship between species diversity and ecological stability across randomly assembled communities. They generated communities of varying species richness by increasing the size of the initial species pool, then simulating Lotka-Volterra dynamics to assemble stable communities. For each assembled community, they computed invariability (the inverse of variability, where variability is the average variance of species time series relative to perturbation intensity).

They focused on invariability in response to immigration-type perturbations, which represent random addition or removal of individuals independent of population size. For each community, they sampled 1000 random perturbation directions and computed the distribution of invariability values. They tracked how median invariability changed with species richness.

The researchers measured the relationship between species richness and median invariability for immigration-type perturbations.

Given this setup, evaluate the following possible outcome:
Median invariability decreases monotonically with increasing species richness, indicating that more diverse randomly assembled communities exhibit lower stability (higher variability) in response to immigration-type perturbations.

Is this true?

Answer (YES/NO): YES